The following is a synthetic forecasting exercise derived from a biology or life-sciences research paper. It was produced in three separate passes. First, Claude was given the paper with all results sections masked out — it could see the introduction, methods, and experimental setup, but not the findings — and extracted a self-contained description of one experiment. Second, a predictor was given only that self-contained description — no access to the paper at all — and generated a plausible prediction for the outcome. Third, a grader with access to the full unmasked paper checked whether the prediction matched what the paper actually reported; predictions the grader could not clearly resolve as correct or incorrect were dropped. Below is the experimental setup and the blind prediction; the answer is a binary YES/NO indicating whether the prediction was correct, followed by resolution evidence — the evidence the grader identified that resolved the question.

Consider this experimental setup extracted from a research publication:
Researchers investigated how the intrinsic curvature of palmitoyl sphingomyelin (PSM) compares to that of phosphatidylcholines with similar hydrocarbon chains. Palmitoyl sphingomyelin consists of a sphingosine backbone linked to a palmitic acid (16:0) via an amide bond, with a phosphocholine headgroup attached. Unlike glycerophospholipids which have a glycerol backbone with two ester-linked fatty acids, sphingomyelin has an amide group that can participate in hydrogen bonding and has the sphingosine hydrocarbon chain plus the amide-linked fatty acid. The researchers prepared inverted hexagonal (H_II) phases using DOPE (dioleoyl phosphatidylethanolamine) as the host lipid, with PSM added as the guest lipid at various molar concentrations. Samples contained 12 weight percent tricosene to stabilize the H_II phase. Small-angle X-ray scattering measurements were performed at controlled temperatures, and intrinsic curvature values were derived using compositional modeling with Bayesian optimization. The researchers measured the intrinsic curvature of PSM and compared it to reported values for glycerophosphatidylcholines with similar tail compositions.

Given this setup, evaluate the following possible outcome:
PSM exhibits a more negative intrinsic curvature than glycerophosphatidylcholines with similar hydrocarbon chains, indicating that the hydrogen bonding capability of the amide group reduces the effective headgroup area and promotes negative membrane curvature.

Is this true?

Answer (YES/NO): NO